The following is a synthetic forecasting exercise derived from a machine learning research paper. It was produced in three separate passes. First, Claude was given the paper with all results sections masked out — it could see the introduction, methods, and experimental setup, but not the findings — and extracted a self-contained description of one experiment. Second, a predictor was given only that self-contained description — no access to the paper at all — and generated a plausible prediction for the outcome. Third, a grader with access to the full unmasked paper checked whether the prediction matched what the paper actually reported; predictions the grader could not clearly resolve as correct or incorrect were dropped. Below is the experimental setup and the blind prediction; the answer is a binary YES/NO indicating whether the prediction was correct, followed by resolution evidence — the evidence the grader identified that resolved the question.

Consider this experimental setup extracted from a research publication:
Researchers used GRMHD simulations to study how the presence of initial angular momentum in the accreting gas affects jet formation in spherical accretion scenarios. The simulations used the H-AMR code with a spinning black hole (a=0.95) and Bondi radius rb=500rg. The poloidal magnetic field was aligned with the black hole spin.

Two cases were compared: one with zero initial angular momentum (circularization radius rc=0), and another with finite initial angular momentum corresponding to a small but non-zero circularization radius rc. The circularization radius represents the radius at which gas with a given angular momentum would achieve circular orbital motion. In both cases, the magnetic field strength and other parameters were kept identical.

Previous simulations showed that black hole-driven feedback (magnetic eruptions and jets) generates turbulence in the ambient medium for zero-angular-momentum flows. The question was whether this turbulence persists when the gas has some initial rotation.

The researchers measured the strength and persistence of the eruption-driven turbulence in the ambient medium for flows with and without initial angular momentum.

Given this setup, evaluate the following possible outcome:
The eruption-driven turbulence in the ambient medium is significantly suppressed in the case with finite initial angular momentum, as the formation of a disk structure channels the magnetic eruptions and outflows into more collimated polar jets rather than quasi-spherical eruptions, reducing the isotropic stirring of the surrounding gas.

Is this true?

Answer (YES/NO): NO